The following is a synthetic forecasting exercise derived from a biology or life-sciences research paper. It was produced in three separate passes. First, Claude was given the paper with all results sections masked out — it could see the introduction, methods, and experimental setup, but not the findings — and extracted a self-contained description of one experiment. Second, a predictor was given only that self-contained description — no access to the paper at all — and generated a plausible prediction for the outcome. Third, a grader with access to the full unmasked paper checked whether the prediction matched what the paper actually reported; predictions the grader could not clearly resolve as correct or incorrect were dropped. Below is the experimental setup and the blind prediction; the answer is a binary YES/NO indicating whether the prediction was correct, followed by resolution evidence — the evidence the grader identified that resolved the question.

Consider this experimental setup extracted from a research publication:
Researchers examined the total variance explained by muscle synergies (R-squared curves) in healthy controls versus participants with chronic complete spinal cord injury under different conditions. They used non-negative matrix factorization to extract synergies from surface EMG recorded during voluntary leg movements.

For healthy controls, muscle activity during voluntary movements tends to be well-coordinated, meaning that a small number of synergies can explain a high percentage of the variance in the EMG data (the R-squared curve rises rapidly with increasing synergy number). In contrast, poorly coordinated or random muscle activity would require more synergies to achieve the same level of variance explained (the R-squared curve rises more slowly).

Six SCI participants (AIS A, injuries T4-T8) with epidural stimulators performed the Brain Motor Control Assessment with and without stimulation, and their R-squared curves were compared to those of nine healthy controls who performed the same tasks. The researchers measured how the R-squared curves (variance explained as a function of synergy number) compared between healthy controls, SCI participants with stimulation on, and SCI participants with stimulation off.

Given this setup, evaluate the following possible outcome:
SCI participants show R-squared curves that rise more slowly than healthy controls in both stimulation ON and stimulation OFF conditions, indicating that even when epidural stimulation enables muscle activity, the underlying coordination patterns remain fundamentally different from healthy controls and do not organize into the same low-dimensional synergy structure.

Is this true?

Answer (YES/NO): NO